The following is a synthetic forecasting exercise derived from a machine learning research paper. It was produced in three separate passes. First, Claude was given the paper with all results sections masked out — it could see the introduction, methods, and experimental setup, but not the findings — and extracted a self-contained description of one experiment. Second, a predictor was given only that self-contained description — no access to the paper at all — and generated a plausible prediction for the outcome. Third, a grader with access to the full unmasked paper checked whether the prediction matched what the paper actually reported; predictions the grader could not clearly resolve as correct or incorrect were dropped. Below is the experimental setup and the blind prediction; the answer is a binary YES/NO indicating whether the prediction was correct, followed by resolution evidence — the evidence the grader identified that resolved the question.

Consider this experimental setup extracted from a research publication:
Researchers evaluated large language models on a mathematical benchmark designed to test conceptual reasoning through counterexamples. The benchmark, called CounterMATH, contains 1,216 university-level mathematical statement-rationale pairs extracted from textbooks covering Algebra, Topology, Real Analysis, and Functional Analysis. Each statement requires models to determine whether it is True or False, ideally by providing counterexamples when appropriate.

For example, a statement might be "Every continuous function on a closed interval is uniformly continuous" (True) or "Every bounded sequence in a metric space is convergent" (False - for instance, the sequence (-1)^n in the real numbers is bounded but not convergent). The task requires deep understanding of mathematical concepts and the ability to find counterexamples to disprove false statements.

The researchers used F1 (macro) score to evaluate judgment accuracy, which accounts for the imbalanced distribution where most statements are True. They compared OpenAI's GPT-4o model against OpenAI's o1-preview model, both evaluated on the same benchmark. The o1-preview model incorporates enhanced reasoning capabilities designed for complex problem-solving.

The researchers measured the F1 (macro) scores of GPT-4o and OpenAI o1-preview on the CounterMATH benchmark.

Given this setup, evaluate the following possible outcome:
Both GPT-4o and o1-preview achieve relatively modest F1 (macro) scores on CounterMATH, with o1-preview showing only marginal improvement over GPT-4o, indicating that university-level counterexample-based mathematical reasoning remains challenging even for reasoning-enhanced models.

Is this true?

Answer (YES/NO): YES